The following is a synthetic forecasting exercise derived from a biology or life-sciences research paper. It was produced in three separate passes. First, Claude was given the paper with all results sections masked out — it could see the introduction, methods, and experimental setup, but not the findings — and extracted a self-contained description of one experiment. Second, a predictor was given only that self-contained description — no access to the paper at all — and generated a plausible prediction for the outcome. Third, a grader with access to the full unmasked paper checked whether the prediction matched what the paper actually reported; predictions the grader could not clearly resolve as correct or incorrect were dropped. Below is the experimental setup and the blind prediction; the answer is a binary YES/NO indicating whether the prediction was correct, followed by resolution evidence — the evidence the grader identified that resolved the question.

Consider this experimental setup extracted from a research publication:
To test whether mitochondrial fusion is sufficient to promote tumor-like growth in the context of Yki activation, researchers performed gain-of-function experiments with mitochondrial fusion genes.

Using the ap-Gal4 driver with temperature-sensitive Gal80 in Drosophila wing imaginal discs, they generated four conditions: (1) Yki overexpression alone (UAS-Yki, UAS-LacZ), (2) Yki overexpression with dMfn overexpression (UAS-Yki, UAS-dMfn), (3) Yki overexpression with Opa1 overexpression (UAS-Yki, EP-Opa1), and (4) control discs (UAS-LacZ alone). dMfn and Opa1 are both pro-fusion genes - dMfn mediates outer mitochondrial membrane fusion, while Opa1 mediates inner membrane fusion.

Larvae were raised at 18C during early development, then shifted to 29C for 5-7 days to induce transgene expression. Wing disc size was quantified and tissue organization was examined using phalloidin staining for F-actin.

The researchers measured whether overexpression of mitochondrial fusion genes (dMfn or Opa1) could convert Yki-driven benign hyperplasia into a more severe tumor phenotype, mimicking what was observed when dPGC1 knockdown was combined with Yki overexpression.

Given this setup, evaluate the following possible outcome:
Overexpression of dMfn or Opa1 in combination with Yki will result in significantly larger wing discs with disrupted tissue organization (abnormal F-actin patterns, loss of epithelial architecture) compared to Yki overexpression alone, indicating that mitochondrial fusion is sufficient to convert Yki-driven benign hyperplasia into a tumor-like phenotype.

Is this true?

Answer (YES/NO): YES